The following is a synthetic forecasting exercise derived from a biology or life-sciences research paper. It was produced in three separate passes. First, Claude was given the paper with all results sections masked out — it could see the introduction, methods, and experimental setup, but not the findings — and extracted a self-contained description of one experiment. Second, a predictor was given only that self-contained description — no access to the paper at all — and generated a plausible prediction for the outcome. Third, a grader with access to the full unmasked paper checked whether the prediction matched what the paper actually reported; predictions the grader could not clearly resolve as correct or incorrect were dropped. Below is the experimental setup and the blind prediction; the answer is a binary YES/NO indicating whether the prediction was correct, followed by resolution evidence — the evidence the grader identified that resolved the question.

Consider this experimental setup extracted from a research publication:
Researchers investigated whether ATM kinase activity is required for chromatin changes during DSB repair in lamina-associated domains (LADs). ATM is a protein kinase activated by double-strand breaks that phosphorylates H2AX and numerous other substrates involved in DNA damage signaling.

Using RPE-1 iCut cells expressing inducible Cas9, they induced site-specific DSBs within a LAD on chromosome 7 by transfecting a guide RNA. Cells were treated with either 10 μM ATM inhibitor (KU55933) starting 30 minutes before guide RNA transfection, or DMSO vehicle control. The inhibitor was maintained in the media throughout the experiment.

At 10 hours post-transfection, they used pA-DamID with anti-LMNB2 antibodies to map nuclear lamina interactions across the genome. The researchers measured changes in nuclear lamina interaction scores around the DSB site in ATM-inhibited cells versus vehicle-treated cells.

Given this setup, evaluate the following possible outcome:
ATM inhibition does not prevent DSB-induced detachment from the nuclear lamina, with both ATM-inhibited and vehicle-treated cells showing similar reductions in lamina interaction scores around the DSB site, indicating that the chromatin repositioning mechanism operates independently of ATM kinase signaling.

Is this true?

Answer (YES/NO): NO